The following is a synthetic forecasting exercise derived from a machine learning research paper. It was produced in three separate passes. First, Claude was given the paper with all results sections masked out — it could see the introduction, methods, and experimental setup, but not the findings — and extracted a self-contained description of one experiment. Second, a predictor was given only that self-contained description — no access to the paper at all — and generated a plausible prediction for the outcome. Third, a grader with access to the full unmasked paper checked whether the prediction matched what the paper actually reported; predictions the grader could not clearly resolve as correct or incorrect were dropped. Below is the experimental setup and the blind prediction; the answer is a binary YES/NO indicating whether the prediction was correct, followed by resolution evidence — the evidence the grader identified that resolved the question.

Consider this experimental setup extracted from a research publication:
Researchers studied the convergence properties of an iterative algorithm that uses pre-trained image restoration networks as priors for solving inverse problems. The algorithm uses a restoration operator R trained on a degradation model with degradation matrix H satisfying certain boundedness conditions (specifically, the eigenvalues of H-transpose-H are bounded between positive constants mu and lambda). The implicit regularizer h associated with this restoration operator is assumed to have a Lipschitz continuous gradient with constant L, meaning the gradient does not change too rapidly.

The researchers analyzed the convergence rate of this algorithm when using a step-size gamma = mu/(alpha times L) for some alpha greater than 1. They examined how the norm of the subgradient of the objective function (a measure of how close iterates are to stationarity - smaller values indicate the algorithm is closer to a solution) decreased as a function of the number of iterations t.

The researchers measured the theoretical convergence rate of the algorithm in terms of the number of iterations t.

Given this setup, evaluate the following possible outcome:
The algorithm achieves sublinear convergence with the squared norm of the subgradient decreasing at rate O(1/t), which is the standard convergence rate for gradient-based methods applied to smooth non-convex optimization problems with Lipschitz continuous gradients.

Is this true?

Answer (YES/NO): YES